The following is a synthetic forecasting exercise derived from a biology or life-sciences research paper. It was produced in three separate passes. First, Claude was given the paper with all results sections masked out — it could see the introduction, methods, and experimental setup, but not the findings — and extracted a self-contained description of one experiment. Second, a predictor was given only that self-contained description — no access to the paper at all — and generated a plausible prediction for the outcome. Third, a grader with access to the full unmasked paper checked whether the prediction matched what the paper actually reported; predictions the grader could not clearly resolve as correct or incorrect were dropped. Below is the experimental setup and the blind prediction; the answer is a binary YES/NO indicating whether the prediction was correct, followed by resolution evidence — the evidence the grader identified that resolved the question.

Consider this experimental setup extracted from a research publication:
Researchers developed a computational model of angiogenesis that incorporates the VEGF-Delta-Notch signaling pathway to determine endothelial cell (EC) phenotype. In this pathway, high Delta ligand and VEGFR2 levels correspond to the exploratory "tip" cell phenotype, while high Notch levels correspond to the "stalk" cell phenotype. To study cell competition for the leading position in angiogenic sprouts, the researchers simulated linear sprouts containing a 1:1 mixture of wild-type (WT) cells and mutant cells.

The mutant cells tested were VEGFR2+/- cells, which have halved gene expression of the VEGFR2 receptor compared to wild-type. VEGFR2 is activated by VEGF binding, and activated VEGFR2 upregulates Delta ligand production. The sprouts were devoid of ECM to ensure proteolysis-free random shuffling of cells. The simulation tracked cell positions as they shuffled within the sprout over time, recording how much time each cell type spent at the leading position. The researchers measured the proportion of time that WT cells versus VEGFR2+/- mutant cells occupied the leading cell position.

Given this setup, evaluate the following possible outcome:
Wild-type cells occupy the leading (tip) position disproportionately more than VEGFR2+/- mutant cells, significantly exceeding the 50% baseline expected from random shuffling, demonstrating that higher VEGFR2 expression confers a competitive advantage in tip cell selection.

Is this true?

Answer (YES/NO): YES